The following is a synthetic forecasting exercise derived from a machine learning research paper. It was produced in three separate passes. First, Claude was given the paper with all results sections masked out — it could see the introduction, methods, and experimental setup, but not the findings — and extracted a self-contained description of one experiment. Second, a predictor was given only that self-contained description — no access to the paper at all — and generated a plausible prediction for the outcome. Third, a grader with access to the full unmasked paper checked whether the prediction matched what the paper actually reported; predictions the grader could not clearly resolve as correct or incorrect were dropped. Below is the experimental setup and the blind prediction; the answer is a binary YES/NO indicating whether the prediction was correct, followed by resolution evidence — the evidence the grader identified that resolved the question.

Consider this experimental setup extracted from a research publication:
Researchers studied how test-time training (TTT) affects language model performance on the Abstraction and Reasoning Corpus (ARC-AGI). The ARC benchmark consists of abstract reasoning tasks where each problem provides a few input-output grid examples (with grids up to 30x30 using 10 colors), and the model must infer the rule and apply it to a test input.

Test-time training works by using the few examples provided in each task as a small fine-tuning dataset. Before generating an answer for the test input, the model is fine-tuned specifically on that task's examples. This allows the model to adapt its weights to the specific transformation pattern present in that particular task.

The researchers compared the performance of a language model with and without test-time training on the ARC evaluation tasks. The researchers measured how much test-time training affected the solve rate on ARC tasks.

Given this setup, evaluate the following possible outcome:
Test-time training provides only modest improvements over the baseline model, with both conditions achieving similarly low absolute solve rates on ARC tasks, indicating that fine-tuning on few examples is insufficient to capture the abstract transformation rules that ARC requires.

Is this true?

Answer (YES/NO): NO